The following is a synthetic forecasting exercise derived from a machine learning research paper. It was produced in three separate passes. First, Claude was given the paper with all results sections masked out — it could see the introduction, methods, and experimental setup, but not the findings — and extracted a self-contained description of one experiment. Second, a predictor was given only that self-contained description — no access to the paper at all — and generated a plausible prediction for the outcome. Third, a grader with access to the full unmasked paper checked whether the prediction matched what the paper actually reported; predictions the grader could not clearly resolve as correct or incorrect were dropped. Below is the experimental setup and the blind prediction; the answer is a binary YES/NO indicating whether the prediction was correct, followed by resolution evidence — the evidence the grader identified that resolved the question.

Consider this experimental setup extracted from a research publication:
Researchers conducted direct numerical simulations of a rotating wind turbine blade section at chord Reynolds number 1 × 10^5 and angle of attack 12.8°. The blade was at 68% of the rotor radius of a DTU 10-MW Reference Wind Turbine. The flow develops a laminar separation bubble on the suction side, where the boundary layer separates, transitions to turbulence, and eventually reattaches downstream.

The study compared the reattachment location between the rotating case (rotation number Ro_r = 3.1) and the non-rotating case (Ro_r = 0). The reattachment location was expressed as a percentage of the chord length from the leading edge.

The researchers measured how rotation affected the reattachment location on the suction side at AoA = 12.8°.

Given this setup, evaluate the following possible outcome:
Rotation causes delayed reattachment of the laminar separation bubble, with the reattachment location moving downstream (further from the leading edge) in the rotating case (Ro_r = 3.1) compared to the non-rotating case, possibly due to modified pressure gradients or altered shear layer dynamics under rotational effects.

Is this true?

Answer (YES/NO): YES